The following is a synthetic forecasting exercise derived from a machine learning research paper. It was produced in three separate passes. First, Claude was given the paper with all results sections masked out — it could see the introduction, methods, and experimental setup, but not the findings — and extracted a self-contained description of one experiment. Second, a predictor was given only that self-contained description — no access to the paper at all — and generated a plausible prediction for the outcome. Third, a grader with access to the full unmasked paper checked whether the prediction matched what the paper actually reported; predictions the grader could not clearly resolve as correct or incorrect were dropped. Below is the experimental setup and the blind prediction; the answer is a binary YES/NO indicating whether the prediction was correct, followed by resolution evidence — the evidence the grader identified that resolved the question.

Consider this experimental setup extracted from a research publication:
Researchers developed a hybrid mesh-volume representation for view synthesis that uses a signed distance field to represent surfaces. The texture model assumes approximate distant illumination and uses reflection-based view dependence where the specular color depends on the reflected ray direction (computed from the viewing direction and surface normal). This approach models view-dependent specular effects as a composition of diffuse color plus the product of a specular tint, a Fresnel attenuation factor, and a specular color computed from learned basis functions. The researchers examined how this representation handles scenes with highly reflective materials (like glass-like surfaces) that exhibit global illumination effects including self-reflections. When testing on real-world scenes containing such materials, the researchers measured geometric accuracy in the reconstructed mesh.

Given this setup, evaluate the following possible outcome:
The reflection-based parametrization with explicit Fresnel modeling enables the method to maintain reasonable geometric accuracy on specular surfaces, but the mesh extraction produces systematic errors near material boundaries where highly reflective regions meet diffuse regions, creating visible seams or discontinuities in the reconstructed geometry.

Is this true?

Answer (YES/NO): NO